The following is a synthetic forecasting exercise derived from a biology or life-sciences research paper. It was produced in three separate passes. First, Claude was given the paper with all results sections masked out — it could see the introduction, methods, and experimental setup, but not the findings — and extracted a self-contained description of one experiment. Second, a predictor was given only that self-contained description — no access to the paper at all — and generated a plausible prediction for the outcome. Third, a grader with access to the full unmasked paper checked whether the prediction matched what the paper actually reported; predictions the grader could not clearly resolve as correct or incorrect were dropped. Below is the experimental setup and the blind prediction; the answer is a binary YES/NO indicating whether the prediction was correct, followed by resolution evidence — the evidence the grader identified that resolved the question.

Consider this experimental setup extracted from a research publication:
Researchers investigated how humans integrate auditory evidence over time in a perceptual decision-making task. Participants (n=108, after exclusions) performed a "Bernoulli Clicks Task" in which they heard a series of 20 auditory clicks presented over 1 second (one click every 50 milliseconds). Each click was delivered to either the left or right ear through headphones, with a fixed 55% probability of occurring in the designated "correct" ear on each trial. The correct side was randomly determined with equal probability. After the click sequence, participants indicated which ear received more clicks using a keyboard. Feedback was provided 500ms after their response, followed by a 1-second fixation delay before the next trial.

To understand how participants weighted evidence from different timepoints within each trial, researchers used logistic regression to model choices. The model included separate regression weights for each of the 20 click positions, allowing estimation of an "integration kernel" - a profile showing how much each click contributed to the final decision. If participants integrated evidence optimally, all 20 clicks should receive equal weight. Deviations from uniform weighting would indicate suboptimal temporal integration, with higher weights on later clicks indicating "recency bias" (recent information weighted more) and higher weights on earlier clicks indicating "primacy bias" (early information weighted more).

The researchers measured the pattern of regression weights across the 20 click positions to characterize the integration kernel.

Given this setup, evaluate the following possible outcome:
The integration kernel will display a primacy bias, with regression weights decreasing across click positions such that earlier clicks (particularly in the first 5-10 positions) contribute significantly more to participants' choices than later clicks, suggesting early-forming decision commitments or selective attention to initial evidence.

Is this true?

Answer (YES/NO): NO